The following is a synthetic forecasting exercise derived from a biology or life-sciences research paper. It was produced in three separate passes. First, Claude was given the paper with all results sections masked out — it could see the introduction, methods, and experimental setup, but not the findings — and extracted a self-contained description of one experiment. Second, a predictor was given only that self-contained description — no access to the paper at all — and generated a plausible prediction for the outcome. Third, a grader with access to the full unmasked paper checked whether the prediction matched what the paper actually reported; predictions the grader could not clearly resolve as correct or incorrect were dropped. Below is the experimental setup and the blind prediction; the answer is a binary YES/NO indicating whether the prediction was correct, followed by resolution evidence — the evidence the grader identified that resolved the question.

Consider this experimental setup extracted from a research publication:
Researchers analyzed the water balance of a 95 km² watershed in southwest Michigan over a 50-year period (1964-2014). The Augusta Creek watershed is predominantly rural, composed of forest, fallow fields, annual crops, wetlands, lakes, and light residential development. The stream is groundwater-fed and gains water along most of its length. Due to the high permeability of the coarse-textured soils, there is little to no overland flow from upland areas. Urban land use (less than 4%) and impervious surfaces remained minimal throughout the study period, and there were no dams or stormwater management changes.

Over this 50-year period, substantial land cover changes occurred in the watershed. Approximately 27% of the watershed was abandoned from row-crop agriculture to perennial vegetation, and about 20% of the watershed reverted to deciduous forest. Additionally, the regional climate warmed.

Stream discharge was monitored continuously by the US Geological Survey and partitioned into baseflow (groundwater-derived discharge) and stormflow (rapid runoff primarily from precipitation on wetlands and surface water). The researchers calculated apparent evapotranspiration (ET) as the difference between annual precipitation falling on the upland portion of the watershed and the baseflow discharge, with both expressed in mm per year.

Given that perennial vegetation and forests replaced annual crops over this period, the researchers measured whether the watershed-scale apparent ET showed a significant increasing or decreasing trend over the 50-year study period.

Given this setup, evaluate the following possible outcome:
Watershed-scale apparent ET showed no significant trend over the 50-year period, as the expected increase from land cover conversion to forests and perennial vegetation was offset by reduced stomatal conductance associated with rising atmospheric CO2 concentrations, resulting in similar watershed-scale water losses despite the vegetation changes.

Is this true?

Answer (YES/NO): NO